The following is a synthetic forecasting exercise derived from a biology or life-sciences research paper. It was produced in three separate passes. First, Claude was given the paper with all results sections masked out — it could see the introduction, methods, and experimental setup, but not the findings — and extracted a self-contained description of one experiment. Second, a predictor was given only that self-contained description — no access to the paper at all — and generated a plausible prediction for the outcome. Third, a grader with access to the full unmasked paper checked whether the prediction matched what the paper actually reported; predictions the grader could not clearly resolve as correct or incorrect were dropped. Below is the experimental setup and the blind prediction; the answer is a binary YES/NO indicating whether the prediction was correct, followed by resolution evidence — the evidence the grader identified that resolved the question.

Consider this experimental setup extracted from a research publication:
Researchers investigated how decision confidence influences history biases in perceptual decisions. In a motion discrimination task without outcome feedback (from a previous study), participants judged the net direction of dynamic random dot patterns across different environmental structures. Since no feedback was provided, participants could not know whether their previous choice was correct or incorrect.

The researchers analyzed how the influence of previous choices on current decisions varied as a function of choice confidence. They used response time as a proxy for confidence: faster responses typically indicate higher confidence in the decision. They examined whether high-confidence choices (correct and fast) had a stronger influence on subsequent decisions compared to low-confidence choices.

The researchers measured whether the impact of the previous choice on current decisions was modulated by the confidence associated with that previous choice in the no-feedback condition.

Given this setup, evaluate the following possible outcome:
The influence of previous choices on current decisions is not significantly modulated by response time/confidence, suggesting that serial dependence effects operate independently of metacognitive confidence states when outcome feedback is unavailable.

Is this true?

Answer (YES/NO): NO